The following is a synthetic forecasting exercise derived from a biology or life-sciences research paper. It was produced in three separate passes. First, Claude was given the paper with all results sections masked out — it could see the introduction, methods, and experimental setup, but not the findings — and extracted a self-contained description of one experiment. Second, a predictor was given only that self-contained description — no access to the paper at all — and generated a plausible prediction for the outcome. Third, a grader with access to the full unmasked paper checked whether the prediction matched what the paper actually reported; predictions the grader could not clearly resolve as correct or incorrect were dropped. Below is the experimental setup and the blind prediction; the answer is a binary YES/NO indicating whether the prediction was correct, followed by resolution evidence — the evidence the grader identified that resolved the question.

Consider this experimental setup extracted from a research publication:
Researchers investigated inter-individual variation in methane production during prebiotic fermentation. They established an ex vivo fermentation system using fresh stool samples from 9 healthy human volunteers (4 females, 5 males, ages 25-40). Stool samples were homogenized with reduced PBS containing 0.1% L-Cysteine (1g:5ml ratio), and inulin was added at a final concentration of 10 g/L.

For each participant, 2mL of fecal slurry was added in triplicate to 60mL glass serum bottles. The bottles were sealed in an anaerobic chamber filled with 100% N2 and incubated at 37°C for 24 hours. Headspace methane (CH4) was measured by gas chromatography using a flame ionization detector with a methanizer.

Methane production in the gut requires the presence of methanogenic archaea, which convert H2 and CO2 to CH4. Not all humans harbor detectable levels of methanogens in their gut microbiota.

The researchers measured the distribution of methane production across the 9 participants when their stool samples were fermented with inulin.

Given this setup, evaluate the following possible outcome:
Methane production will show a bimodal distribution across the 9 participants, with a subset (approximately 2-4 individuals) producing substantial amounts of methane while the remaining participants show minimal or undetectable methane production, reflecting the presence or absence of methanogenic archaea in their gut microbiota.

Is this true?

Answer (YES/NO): YES